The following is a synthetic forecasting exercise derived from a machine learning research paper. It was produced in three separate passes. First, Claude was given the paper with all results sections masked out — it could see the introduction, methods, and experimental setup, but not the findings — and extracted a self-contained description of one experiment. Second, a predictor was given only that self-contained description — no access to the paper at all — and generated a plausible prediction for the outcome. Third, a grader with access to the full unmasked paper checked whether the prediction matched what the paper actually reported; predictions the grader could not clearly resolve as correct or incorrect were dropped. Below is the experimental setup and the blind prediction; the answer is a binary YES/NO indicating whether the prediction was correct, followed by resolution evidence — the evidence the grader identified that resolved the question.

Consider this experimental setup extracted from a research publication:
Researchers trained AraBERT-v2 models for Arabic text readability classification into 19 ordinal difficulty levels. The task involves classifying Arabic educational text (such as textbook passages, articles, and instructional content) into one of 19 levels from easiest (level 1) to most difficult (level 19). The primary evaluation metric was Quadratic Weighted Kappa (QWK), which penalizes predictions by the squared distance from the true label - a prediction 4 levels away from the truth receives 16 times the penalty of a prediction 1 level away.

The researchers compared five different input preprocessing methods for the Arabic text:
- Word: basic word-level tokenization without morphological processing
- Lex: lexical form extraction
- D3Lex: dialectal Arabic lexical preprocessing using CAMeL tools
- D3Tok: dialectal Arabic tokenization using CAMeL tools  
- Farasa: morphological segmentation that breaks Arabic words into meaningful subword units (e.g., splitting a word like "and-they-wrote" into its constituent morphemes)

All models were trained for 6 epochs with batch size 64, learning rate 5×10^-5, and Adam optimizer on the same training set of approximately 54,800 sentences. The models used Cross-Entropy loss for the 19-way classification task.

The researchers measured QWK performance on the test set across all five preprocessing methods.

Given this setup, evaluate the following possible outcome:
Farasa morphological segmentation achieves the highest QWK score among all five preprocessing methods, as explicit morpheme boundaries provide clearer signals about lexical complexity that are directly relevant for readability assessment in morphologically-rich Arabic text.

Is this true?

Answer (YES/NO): YES